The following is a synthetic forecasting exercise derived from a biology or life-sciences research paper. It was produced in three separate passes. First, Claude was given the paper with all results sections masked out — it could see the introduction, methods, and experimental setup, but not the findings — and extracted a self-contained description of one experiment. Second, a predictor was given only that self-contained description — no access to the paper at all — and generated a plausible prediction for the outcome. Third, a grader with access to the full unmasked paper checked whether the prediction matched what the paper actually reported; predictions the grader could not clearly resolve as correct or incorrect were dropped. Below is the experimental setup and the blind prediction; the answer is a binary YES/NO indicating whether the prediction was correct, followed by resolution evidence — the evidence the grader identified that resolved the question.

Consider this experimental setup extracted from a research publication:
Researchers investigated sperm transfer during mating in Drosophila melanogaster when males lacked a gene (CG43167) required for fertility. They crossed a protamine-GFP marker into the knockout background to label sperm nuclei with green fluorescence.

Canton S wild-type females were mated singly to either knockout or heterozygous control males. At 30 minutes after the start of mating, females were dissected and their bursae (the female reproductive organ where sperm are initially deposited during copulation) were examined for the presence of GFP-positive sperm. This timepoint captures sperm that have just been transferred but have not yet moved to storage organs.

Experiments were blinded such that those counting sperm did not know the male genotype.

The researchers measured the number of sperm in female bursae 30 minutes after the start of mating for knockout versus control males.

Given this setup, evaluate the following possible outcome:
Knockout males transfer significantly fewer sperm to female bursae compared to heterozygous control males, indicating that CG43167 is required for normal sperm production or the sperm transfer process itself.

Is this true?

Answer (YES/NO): NO